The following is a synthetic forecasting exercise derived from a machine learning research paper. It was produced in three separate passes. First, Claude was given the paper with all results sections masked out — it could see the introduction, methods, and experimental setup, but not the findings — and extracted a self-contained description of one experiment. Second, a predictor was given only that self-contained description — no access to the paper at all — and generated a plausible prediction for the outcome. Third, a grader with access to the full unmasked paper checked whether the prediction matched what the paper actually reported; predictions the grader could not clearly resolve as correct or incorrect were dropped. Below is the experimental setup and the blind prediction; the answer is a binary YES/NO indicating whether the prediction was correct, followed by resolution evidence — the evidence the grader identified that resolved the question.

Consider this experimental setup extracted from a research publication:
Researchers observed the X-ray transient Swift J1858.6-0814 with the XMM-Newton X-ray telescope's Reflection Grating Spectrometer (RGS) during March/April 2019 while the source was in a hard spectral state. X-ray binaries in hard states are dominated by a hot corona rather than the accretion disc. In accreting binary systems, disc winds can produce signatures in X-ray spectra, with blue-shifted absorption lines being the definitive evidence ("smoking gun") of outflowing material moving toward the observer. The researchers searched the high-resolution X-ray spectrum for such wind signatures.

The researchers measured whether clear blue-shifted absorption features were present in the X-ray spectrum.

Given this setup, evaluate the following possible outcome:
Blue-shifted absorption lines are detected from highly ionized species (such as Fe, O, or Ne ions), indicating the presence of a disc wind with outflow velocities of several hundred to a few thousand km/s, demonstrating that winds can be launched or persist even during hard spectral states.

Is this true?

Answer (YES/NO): NO